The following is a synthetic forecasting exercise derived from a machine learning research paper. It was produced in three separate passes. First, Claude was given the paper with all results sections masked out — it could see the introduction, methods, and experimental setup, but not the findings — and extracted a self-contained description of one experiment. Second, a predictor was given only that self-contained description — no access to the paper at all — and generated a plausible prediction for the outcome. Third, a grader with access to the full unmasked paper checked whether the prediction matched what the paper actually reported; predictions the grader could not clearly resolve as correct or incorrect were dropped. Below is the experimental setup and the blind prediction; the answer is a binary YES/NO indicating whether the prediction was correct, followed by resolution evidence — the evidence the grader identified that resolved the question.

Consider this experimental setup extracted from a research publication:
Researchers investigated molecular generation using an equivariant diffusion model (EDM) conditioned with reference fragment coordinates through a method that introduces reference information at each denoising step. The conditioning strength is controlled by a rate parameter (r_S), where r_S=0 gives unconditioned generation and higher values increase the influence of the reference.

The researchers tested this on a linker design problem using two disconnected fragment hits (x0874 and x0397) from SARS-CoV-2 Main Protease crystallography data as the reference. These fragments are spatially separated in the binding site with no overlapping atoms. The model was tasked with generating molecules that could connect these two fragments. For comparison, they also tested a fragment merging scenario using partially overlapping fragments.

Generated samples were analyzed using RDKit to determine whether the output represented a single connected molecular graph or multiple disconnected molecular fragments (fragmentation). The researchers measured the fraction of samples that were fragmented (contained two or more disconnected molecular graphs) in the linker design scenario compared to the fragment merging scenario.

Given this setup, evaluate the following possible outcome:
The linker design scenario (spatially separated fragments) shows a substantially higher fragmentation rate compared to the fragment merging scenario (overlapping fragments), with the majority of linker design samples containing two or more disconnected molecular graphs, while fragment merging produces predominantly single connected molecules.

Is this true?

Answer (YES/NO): NO